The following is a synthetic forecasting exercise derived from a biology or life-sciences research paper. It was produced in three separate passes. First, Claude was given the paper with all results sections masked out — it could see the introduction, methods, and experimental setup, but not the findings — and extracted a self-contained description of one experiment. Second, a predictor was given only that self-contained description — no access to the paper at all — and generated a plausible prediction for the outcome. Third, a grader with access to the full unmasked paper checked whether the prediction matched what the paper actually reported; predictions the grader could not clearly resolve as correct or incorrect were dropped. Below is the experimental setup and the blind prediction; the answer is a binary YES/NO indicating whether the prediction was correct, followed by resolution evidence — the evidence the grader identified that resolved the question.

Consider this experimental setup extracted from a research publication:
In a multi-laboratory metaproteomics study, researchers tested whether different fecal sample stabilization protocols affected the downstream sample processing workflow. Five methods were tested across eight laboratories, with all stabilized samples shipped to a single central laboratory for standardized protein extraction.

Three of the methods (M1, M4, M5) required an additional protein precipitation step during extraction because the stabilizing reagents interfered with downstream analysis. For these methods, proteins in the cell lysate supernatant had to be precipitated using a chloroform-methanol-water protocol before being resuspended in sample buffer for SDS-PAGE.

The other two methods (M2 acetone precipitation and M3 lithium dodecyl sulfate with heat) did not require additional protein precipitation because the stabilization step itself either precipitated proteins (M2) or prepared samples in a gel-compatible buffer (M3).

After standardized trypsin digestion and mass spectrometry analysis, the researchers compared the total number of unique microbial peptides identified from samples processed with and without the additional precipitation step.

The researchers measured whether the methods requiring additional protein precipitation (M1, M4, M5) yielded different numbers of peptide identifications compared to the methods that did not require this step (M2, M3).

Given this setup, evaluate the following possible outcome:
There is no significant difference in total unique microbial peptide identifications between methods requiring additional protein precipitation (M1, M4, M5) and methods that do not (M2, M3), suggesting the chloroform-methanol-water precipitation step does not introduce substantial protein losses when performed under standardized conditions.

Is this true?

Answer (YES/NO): NO